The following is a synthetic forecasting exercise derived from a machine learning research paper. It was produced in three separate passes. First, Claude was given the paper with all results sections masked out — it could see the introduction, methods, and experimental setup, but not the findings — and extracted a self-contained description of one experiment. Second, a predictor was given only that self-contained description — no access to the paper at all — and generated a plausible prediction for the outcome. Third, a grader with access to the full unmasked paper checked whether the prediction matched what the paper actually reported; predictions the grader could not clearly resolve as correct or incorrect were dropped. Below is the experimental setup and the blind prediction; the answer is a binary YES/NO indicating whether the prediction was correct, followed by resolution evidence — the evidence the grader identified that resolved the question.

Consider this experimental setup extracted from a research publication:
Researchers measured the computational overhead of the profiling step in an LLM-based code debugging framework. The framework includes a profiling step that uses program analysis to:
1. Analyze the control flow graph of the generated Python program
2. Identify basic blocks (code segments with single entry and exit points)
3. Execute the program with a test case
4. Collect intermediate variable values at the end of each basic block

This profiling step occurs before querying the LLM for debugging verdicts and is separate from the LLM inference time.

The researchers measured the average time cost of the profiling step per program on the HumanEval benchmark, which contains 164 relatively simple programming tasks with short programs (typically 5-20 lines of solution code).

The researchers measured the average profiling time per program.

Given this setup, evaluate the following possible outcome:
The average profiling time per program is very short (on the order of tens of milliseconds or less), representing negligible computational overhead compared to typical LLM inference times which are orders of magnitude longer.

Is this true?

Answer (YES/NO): YES